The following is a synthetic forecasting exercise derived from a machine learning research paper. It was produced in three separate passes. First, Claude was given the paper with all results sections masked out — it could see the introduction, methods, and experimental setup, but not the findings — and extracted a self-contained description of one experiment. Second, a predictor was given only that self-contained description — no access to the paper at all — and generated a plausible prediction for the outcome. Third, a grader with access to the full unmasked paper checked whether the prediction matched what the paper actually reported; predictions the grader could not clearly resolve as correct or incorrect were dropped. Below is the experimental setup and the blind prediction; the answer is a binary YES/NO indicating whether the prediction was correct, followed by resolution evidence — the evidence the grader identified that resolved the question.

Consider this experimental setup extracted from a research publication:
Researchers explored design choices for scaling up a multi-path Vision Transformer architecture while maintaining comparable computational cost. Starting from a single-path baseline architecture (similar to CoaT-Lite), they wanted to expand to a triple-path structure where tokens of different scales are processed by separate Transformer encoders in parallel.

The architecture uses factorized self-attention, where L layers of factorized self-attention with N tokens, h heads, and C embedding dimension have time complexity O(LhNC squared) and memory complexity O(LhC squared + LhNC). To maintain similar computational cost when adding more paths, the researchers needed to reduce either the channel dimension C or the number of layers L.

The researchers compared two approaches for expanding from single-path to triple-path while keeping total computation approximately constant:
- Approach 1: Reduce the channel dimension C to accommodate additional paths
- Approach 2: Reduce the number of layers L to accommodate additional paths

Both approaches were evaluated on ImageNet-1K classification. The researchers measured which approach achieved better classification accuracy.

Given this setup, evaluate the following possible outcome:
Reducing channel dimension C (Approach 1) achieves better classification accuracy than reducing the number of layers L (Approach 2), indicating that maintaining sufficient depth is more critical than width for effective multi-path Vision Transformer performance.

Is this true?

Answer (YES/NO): YES